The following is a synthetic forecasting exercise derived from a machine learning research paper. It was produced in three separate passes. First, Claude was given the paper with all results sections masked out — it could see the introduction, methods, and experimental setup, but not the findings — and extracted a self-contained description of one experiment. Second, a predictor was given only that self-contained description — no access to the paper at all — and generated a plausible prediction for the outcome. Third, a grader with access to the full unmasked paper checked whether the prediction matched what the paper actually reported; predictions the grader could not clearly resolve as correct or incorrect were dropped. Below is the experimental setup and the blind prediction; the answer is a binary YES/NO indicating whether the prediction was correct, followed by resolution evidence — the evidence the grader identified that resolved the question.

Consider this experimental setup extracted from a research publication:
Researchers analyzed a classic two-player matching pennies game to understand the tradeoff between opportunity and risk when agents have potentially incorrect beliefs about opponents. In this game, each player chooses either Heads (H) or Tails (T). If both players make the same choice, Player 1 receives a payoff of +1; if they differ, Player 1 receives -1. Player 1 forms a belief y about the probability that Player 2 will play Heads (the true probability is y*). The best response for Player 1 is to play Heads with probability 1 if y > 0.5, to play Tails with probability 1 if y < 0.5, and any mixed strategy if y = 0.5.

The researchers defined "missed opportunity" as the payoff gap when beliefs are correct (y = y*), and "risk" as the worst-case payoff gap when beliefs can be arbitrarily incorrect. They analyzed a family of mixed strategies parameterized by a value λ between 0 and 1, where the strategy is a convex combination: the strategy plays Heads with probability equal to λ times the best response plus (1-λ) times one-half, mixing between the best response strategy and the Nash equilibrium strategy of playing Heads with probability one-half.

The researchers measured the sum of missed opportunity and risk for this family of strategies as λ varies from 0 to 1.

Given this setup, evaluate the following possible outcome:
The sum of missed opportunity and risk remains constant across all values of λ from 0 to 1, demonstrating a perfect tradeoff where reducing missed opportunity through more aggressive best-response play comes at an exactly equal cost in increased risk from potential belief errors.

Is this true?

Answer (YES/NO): YES